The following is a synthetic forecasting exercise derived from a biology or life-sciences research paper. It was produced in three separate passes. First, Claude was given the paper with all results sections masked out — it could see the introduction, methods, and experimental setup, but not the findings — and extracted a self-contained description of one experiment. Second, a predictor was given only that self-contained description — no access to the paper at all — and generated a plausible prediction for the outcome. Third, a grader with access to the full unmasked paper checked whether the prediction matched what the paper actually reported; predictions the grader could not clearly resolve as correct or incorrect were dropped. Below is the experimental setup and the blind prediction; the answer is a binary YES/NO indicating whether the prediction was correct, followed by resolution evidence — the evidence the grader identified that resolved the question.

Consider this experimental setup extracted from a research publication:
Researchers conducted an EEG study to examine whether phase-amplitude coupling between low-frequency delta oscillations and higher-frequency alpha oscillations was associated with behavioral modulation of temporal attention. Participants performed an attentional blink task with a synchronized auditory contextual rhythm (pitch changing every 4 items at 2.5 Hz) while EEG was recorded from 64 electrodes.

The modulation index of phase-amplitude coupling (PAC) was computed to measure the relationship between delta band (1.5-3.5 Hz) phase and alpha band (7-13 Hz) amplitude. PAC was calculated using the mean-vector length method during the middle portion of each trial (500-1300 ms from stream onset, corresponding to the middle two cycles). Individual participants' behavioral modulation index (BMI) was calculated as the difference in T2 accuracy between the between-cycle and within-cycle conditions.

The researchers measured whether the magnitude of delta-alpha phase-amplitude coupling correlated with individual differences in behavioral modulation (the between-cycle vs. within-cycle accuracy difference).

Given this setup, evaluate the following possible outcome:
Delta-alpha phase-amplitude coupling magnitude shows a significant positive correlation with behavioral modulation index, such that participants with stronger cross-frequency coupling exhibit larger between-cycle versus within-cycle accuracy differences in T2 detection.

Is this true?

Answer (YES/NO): YES